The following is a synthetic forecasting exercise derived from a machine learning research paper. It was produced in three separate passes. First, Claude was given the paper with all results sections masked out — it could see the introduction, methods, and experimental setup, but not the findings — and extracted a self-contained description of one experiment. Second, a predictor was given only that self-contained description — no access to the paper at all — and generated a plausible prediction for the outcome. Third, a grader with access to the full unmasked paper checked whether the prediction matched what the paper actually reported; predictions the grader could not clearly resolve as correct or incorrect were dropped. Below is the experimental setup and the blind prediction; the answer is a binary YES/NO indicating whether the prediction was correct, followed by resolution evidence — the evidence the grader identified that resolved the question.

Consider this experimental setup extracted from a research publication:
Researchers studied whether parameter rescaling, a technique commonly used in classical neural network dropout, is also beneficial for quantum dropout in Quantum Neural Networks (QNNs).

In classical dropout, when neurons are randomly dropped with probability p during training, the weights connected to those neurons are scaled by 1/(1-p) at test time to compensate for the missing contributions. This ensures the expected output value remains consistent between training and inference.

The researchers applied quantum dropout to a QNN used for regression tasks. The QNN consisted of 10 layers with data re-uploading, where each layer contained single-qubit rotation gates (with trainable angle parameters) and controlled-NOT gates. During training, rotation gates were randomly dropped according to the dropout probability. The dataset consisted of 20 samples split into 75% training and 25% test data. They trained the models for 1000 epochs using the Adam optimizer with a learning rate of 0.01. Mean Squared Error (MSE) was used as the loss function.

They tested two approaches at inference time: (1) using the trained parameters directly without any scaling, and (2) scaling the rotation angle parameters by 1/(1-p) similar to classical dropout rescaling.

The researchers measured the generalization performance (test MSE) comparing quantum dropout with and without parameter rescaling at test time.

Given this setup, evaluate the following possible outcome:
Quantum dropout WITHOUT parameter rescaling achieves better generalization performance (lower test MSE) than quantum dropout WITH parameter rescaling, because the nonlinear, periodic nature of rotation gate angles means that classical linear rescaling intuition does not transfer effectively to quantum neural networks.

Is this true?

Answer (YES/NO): YES